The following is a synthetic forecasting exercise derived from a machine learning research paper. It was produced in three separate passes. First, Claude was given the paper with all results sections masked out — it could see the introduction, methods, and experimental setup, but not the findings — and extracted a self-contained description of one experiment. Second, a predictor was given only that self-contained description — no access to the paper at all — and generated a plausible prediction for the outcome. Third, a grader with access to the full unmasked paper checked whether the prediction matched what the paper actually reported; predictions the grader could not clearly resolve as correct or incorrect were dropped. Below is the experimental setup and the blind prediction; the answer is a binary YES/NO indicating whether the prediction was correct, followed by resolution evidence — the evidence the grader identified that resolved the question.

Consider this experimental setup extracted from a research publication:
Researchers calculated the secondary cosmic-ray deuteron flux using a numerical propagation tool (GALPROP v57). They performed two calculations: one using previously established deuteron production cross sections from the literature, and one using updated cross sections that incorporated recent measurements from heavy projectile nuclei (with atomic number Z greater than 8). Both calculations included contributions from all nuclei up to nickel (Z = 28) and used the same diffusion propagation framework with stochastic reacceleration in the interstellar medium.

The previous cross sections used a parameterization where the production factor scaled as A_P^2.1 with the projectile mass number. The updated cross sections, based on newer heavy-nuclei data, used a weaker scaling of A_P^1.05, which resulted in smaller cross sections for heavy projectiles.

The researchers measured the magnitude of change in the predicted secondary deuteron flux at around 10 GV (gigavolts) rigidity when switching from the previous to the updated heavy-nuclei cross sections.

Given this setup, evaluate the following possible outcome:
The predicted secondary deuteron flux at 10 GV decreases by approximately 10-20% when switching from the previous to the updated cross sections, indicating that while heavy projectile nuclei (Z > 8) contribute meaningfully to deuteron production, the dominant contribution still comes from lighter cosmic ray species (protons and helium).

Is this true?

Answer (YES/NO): YES